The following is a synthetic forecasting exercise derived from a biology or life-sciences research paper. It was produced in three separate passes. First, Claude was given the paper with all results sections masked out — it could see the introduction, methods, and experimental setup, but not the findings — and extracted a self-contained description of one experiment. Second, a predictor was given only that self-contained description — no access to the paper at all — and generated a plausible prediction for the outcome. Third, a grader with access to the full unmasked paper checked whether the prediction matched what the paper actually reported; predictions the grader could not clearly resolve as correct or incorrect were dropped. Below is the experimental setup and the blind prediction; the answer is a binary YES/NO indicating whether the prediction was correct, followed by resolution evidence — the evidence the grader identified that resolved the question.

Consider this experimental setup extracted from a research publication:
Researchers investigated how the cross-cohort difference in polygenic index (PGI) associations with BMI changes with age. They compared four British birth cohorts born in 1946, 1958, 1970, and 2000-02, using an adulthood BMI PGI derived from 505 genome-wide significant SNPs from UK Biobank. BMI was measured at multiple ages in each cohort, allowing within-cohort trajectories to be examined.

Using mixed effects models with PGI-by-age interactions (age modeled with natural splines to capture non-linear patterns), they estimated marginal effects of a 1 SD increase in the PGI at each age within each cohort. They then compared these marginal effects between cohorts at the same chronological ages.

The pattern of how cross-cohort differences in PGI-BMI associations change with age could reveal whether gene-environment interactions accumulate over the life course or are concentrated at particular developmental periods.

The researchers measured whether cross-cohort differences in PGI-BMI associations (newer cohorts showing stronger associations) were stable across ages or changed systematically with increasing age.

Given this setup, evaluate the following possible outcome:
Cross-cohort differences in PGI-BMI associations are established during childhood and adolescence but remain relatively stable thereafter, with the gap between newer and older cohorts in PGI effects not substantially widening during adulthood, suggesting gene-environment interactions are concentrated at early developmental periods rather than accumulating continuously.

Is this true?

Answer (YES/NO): NO